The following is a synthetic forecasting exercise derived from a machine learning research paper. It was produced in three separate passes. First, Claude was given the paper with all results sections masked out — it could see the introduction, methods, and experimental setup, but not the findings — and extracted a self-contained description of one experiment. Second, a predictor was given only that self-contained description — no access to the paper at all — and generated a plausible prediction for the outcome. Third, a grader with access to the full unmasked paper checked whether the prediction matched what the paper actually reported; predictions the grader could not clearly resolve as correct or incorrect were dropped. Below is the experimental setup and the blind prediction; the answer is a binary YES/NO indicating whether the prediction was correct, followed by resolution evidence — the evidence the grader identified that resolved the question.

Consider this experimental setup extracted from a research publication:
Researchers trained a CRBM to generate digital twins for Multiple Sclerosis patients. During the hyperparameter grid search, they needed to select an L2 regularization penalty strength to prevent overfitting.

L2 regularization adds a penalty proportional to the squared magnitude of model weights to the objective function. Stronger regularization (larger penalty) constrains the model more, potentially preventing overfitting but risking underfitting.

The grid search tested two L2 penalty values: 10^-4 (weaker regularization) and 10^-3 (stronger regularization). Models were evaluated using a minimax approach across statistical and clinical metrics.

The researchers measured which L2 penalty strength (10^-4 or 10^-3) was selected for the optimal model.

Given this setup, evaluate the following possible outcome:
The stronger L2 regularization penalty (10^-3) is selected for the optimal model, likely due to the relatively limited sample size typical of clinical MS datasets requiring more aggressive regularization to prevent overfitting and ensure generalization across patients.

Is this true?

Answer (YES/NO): NO